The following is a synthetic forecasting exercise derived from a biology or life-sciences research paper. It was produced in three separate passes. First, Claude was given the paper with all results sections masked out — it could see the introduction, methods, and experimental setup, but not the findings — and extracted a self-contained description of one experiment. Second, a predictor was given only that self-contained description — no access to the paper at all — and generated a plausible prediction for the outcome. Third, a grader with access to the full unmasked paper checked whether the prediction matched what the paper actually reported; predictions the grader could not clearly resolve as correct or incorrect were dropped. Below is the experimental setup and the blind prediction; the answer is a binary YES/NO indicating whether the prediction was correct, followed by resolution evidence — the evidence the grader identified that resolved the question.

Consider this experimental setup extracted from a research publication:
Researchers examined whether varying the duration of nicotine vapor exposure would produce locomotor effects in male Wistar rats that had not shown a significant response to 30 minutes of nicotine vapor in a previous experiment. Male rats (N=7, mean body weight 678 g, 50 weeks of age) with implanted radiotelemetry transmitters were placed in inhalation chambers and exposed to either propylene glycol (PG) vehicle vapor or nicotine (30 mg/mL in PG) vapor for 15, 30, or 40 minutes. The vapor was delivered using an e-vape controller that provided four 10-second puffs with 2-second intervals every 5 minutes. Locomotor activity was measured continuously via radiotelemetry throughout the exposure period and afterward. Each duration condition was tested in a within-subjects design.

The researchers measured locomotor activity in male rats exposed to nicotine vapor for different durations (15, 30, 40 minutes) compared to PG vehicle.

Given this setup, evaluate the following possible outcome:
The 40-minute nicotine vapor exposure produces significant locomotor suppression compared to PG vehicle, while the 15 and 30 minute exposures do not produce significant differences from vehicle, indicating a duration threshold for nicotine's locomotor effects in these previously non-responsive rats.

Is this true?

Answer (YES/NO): NO